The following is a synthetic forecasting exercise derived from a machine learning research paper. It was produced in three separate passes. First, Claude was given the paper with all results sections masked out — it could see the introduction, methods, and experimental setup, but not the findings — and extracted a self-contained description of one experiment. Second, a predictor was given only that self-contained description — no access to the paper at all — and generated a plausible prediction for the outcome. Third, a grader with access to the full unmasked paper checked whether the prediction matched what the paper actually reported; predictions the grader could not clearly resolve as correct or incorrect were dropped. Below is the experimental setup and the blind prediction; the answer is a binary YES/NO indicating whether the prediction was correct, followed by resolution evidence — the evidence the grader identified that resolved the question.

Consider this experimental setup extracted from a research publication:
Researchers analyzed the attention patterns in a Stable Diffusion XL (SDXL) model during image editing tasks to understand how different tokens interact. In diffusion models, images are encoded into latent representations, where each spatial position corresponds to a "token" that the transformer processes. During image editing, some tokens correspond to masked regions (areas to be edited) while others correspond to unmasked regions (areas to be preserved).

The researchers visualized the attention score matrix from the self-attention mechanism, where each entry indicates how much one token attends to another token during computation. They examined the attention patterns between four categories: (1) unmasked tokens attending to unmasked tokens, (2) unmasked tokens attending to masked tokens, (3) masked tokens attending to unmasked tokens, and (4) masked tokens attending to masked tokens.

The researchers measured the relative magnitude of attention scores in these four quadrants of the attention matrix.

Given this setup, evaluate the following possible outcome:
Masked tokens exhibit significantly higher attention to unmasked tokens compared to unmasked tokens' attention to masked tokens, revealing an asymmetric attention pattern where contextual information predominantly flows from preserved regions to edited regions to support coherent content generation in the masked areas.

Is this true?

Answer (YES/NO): NO